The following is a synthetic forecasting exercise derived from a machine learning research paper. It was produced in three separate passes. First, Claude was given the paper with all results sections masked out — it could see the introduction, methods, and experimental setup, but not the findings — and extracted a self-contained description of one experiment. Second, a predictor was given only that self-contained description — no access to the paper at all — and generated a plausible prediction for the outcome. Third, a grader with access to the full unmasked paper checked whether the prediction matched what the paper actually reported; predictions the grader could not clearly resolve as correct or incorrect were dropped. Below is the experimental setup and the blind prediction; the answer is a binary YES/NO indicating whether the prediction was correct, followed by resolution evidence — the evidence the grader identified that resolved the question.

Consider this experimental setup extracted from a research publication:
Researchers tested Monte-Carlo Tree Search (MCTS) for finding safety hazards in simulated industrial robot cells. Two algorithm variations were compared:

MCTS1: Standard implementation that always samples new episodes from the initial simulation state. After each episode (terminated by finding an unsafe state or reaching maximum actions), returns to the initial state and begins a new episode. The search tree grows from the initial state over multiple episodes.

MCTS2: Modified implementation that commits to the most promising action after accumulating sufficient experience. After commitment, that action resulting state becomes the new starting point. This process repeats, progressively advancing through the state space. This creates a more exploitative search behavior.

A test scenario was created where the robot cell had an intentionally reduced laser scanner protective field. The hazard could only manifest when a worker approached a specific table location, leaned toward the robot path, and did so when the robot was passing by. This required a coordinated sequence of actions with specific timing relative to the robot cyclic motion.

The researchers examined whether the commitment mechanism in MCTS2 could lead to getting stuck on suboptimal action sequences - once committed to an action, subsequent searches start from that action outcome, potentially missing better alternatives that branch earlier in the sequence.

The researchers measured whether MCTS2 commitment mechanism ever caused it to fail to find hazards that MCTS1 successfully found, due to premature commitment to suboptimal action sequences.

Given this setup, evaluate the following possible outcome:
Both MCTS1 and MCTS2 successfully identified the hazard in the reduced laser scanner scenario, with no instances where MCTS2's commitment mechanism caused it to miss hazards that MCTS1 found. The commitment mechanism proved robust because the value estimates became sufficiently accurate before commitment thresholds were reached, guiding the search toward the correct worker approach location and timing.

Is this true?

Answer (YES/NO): YES